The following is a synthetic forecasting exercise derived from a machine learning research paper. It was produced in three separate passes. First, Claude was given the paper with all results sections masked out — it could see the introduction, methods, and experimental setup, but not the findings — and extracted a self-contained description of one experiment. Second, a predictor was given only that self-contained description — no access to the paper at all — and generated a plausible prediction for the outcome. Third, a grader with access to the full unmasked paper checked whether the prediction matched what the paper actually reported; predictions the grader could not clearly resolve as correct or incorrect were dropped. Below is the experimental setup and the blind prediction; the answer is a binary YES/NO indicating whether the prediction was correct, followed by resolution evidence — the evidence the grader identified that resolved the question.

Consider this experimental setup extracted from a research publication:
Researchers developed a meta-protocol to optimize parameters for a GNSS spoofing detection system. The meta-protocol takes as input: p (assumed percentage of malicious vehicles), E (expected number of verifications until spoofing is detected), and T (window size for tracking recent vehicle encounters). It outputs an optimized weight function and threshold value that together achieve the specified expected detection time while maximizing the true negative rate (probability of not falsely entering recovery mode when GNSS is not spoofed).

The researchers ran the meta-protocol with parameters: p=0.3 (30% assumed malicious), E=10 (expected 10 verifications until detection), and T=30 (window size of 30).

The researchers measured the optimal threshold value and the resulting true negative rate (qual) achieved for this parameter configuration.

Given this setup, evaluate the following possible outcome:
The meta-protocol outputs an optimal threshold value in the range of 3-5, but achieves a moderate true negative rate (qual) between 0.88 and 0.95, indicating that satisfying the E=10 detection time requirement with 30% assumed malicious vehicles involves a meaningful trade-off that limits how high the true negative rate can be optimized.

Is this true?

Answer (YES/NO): NO